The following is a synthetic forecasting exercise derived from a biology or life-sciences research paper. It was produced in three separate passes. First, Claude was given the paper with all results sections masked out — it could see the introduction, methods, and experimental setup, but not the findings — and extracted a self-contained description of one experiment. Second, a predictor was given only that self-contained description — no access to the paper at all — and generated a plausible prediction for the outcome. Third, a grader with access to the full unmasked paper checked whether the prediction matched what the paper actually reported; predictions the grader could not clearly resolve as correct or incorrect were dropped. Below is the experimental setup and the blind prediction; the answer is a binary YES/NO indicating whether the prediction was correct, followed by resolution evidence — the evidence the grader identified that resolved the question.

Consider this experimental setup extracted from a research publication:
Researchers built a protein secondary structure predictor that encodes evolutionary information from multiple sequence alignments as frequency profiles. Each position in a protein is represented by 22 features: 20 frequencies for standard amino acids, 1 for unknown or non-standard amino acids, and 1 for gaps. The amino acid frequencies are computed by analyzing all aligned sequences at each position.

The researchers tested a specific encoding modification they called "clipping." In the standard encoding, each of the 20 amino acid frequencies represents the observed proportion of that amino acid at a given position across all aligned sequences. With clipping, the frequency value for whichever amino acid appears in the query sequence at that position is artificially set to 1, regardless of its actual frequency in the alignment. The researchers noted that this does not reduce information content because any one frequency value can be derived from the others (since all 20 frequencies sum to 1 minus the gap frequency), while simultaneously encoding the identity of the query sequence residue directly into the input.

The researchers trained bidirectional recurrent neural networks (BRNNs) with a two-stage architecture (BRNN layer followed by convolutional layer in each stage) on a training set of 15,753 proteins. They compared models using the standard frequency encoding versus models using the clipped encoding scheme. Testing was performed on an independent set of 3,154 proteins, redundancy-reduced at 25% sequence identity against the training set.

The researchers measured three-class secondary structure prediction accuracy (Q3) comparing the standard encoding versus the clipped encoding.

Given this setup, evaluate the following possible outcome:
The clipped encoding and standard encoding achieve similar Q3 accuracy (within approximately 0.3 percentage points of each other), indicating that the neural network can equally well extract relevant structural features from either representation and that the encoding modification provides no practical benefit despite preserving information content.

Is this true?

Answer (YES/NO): NO